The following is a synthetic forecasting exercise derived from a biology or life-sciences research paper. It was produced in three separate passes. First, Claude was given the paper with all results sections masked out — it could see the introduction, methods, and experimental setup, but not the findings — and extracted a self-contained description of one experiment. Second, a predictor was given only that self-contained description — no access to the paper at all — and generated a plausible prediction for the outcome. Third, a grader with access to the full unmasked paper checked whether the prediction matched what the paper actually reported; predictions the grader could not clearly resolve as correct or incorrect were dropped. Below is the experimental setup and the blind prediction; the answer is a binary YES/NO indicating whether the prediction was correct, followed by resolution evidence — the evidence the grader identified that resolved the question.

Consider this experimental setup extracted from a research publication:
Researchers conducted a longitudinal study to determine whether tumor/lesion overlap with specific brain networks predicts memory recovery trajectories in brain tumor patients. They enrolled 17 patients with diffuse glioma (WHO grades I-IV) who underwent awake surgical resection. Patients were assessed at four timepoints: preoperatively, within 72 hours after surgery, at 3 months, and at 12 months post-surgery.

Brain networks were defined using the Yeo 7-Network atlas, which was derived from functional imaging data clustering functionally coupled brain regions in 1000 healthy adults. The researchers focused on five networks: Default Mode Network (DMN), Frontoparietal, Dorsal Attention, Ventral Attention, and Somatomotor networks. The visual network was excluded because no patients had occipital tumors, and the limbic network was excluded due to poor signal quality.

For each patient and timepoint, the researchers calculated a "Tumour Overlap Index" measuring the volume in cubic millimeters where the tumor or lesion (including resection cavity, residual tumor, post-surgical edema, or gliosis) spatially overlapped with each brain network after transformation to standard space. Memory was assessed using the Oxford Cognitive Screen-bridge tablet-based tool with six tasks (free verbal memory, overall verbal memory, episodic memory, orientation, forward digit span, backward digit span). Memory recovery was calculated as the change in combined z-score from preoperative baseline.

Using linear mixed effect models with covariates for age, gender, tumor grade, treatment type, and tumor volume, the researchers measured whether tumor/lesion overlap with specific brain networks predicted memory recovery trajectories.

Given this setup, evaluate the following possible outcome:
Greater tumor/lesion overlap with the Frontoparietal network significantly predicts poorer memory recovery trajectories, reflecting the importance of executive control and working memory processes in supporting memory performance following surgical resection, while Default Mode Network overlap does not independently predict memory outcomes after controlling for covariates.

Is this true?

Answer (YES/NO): NO